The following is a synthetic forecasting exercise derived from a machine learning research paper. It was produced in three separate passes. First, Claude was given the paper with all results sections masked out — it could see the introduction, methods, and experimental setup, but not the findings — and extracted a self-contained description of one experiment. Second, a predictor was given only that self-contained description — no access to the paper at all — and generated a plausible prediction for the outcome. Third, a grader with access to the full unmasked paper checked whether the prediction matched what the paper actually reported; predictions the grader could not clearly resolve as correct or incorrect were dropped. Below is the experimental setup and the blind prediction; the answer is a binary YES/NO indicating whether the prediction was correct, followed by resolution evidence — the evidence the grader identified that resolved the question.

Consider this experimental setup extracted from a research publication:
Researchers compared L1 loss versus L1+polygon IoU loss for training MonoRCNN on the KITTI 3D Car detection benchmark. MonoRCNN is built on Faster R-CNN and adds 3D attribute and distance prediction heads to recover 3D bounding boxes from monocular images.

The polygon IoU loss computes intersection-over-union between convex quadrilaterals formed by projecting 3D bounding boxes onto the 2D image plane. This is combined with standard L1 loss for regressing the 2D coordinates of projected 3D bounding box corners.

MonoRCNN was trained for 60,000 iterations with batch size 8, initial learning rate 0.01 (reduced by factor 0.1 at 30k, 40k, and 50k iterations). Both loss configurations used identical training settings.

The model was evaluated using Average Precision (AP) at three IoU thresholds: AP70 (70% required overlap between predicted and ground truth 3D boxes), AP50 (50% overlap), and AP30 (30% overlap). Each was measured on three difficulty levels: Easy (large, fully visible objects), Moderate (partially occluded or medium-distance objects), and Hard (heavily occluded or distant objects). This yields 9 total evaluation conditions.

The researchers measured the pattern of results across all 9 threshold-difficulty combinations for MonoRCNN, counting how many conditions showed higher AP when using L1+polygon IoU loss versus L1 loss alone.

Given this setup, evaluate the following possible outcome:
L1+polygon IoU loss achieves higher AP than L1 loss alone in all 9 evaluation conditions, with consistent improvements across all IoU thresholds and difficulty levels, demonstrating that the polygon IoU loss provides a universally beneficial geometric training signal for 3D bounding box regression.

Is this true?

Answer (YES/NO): NO